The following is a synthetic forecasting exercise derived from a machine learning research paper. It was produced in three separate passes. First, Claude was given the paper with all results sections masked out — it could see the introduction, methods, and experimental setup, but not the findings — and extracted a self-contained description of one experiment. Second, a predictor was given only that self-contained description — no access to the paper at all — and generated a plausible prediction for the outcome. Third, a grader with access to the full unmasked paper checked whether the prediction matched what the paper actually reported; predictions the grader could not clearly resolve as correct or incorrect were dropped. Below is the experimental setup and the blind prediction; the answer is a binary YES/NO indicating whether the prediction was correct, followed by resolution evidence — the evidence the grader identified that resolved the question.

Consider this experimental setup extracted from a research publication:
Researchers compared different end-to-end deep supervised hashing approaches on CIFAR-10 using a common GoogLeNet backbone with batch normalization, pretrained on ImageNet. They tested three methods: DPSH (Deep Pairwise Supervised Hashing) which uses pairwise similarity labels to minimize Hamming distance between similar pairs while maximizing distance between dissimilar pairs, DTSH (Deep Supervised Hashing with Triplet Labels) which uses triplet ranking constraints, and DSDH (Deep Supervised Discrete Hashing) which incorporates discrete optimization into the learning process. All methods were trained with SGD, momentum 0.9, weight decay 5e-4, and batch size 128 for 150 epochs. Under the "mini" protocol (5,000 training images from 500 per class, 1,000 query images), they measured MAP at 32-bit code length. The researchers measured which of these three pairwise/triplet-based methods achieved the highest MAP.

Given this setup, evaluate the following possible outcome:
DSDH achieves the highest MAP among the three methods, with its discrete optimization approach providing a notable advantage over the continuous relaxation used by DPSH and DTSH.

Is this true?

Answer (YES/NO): NO